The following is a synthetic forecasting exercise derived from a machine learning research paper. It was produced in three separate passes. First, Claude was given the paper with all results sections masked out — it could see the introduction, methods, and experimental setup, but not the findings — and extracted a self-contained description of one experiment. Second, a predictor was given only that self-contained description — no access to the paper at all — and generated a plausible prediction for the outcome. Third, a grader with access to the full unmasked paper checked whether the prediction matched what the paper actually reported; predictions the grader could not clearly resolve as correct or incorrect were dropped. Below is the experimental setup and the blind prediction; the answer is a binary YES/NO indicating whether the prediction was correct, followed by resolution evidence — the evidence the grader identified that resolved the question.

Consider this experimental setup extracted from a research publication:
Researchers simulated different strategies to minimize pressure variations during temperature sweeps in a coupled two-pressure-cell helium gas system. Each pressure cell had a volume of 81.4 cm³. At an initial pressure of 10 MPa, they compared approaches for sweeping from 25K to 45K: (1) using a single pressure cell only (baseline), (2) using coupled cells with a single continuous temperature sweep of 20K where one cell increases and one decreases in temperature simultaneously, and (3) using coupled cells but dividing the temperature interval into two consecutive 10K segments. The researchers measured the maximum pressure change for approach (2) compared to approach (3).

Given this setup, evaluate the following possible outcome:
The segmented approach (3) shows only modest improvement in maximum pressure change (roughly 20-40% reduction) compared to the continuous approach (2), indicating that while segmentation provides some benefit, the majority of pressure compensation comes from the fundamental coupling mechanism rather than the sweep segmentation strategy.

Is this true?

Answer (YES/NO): NO